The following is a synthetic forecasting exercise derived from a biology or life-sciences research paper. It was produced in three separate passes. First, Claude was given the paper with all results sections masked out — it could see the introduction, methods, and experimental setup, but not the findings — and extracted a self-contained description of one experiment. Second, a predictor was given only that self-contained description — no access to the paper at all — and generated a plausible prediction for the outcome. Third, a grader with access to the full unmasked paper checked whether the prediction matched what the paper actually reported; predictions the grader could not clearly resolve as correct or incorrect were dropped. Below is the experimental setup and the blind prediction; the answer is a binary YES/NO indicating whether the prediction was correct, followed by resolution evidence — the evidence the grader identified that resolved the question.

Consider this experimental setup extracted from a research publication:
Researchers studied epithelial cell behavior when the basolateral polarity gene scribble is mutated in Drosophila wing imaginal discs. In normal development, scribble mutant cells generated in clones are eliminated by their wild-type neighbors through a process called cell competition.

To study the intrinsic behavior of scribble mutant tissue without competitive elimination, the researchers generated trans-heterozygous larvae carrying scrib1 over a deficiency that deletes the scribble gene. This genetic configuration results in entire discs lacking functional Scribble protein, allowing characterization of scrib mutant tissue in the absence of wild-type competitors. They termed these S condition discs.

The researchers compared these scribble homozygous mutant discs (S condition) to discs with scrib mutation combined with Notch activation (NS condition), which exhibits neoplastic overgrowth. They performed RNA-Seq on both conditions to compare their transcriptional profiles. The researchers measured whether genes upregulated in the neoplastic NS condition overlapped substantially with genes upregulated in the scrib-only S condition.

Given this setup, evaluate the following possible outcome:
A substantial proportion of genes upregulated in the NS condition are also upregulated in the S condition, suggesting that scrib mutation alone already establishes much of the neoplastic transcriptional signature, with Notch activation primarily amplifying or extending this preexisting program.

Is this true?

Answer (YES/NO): NO